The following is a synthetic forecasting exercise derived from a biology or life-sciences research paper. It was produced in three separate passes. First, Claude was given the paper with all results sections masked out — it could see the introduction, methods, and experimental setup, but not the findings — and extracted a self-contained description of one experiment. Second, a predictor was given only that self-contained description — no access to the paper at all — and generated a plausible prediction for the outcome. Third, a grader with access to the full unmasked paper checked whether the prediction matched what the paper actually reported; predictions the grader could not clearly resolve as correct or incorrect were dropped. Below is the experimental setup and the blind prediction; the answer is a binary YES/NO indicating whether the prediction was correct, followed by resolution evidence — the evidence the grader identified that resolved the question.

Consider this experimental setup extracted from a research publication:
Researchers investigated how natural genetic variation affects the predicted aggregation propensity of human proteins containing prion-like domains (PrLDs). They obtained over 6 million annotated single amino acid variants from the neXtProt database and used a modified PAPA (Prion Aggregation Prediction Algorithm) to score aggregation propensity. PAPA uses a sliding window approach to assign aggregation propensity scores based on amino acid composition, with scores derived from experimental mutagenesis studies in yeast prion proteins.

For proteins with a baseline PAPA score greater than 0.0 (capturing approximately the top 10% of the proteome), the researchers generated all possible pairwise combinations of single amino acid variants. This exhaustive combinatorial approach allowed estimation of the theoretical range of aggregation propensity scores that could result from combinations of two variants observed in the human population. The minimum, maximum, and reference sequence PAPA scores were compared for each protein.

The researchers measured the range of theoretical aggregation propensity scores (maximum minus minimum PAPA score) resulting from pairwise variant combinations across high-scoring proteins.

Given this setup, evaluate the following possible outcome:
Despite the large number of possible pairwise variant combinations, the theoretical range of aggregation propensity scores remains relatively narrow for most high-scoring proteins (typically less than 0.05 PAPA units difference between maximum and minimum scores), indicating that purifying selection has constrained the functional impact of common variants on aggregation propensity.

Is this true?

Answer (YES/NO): NO